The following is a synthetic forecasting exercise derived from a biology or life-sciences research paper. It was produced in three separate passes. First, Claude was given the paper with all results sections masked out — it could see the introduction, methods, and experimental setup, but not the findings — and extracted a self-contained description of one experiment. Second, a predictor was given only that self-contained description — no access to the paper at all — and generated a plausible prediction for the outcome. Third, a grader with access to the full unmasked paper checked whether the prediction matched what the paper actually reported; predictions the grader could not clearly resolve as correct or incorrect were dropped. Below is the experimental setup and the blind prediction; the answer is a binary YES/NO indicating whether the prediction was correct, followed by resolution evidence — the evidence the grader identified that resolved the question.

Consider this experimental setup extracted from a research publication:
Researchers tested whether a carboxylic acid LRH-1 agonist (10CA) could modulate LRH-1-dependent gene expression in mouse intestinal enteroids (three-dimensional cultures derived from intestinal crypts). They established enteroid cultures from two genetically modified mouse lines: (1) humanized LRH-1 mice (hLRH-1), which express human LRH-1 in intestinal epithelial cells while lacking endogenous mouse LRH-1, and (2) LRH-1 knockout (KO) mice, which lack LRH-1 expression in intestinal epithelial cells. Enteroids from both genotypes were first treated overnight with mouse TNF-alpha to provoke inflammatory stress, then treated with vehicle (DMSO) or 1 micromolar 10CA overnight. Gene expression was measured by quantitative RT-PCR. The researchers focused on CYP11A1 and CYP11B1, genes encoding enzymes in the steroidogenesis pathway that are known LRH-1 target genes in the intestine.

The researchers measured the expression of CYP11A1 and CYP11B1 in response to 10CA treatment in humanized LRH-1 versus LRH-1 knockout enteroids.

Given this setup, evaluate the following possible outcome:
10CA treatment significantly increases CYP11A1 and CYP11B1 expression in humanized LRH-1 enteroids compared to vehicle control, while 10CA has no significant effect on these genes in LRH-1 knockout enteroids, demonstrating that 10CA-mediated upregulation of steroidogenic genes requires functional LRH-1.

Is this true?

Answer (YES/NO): NO